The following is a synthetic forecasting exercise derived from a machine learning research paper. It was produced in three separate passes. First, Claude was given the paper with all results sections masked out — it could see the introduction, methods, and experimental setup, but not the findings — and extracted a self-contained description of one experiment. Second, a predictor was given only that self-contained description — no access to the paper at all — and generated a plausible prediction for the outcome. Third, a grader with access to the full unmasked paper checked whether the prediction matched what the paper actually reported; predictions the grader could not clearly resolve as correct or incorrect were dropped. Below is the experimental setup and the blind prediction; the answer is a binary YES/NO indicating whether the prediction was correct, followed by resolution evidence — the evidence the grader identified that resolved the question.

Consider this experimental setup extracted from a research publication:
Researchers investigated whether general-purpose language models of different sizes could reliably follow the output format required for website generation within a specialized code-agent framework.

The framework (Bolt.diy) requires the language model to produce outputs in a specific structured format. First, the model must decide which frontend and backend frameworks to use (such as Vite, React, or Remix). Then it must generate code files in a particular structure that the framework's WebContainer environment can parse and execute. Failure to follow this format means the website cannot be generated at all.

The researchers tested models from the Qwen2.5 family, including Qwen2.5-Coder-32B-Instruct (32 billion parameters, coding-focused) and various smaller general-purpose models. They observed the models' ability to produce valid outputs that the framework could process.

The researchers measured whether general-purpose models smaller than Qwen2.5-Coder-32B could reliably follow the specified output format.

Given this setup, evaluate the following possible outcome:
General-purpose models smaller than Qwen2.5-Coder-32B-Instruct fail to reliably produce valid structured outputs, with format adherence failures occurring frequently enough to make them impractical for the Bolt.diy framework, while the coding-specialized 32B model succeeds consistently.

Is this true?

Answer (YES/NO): NO